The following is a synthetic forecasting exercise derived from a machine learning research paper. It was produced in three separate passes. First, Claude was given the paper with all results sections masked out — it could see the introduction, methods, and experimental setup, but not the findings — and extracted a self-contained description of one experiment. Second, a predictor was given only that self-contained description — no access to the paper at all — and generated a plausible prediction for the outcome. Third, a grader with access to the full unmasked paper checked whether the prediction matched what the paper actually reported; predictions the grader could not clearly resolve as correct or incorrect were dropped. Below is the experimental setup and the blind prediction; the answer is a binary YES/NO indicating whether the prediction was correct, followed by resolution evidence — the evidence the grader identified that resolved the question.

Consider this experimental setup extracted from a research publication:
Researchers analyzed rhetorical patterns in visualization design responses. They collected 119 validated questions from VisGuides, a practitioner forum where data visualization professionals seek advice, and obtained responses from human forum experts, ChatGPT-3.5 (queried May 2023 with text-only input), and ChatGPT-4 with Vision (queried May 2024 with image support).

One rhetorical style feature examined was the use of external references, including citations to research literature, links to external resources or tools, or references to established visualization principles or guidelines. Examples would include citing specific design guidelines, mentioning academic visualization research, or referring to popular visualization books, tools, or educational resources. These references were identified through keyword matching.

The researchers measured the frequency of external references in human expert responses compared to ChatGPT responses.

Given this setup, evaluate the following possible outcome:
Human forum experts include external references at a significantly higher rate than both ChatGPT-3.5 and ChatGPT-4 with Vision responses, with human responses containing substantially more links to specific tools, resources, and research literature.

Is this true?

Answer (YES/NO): YES